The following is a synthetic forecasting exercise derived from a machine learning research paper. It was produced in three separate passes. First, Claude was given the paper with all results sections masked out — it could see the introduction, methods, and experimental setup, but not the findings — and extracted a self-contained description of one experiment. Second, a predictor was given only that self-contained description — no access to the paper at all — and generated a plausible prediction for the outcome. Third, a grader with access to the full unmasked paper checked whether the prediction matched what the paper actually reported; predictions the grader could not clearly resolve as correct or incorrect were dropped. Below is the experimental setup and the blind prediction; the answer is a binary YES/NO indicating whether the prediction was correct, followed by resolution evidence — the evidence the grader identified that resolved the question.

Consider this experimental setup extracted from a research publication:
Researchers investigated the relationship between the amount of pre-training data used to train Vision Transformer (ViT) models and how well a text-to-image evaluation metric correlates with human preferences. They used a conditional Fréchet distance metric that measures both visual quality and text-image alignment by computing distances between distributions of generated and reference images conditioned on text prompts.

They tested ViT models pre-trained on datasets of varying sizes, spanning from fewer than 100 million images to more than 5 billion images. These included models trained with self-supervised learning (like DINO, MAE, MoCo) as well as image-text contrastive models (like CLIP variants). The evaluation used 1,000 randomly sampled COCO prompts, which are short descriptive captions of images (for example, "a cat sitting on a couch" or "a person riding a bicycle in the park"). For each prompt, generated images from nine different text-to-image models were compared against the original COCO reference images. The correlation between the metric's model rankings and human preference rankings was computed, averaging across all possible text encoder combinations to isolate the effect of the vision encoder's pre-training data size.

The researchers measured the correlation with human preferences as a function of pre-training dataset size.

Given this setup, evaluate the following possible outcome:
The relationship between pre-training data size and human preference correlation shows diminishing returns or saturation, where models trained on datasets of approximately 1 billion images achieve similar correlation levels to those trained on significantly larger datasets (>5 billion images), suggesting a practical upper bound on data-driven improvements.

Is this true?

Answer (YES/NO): NO